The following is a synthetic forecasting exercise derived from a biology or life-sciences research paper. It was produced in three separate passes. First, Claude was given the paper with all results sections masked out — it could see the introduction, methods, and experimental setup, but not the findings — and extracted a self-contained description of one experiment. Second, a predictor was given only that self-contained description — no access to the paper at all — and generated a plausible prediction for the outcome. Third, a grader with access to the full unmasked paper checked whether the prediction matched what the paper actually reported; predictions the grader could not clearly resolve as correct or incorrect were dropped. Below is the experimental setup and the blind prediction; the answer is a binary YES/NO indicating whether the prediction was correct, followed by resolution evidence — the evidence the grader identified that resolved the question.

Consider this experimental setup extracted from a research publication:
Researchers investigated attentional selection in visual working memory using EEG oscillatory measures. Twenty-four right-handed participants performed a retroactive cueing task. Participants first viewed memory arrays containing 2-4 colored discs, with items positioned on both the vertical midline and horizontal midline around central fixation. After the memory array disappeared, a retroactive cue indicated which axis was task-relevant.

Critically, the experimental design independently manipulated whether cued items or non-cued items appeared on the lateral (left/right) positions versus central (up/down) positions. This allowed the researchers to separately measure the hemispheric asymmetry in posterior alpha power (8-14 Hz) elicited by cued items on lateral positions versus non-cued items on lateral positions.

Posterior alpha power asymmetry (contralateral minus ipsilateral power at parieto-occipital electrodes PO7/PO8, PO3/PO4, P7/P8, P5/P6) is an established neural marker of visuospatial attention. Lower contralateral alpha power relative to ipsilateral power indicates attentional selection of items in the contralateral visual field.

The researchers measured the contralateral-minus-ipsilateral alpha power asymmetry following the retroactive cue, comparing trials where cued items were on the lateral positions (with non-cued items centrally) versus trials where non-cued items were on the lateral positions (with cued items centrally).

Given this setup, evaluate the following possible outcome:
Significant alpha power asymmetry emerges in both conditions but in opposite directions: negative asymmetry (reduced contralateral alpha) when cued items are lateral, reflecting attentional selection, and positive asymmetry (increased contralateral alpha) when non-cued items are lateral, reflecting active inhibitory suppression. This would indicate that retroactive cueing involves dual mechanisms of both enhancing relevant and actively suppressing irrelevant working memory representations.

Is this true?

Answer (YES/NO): YES